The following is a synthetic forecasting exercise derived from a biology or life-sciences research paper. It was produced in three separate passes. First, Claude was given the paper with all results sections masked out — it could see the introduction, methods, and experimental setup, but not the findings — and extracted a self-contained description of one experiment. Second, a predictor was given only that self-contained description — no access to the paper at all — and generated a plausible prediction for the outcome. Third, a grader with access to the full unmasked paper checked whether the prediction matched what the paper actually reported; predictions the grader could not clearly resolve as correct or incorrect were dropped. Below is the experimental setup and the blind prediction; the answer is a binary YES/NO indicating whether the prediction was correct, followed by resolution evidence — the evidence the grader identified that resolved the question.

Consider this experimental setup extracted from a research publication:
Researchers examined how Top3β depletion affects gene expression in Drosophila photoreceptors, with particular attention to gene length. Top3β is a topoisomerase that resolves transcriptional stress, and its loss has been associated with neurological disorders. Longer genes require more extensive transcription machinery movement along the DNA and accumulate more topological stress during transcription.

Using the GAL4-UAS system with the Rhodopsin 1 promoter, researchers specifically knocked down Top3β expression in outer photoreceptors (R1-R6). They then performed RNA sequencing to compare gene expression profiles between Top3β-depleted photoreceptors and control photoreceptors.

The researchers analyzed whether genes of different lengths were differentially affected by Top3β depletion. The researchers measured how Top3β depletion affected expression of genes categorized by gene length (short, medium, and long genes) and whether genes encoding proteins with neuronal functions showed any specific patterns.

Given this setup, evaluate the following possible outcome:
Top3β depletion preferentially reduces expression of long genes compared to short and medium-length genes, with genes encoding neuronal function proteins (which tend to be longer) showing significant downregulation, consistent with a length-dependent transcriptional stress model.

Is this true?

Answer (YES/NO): YES